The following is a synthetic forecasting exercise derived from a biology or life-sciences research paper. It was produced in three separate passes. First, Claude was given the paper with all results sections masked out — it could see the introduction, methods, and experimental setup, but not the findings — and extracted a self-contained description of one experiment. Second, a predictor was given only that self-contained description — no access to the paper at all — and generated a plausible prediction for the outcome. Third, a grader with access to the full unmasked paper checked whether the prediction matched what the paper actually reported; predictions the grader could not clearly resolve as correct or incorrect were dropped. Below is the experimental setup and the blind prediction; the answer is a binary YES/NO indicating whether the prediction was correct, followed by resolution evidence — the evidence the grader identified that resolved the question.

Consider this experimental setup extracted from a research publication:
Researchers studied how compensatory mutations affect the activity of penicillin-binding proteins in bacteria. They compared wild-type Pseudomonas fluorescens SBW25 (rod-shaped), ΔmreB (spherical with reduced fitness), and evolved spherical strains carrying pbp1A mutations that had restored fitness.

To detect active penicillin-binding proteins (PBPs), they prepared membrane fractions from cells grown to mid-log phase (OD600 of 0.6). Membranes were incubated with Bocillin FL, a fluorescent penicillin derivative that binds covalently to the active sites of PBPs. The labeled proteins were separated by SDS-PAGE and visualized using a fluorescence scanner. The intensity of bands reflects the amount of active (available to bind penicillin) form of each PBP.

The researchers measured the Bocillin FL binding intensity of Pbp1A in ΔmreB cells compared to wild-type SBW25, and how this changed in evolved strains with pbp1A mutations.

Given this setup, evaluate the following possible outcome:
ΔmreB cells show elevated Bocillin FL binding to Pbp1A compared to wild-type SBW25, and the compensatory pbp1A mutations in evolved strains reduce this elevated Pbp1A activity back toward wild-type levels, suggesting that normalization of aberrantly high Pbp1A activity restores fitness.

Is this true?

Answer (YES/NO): NO